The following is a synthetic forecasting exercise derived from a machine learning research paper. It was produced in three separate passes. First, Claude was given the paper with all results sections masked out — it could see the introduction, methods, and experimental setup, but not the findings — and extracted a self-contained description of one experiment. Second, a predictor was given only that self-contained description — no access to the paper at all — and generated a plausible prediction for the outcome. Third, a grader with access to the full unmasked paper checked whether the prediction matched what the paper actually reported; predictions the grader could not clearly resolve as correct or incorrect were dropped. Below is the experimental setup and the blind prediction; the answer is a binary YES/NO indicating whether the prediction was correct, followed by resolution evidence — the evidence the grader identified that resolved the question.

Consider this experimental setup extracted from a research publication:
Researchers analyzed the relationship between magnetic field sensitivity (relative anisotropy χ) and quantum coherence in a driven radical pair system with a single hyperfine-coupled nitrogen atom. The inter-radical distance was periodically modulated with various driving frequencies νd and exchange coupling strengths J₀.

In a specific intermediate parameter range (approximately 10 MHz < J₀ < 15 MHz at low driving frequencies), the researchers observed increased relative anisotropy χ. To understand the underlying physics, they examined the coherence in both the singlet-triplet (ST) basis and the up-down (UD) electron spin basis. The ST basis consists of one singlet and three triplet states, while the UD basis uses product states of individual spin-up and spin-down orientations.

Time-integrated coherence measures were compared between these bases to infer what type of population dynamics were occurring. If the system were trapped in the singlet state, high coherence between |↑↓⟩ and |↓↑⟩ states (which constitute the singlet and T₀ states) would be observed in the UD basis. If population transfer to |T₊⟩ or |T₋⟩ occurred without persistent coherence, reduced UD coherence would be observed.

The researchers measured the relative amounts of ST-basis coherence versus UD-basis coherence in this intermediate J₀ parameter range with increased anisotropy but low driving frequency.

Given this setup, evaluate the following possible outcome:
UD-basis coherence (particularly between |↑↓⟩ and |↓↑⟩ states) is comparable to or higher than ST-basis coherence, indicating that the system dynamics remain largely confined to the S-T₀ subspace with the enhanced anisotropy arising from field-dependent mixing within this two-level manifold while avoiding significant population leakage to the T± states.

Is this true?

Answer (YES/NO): NO